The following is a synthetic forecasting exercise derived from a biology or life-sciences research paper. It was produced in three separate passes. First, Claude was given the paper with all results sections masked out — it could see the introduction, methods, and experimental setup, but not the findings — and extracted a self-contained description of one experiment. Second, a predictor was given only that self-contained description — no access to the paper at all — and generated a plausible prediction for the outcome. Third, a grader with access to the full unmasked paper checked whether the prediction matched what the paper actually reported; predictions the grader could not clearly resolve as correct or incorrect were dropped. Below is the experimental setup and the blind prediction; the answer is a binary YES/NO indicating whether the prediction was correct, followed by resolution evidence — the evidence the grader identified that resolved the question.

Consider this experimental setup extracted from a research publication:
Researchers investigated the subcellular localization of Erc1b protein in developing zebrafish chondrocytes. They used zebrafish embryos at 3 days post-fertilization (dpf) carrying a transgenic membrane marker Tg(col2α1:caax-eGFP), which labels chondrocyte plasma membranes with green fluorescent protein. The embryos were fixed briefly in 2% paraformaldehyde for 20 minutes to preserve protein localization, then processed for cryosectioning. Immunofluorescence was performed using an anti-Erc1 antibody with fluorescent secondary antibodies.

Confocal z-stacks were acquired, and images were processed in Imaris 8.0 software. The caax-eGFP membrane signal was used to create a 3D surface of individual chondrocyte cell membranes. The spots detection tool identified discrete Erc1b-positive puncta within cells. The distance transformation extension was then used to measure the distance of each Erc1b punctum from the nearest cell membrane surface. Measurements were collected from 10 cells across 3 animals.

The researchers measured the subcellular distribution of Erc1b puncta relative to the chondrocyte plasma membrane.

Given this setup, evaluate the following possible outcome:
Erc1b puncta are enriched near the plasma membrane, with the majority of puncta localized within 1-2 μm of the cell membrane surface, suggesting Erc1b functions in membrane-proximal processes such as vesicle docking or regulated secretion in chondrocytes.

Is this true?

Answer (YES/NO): YES